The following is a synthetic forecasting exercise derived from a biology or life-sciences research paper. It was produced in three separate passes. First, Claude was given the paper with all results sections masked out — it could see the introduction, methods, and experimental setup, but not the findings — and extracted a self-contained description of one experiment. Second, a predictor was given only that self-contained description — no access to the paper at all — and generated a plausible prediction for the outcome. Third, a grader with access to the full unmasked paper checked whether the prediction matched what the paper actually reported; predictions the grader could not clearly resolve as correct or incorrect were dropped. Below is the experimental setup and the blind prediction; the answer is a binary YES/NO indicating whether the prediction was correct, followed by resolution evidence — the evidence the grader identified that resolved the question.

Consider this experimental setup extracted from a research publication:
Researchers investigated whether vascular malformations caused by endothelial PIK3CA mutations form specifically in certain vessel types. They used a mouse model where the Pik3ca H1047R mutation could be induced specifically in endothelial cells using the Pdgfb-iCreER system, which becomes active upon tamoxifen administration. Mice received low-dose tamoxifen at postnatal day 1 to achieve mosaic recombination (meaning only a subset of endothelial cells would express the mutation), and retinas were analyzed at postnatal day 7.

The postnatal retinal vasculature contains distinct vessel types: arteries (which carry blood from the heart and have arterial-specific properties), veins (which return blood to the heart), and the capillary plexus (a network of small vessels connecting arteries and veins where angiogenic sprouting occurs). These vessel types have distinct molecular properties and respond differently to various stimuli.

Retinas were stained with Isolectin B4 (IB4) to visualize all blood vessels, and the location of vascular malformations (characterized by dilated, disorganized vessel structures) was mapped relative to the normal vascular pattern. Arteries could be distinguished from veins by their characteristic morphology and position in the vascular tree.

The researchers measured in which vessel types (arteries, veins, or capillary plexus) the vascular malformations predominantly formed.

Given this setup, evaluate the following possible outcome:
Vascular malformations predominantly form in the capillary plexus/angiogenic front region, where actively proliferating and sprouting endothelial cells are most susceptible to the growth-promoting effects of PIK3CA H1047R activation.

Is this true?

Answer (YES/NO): NO